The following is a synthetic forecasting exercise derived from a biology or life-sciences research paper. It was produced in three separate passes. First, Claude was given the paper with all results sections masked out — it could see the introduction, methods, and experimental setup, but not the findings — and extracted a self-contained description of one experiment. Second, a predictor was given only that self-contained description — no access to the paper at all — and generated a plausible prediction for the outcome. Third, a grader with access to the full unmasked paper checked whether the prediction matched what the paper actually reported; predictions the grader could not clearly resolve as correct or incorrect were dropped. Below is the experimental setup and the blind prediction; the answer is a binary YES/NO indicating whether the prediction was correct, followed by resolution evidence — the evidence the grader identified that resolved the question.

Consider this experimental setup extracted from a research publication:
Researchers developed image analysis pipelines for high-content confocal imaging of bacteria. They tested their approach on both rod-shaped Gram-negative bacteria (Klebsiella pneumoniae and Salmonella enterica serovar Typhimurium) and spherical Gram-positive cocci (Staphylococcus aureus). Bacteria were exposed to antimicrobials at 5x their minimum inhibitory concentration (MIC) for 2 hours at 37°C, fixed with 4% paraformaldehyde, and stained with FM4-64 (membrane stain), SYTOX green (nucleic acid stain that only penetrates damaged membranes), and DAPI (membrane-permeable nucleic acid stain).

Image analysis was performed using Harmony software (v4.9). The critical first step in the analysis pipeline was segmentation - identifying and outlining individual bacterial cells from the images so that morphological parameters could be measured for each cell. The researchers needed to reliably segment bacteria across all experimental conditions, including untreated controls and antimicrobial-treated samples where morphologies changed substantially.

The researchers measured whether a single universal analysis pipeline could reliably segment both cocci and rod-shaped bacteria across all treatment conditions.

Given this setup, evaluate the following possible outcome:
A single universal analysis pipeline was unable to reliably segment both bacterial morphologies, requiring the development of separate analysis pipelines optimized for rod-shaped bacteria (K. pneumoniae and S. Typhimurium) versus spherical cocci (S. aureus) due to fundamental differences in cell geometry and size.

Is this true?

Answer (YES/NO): YES